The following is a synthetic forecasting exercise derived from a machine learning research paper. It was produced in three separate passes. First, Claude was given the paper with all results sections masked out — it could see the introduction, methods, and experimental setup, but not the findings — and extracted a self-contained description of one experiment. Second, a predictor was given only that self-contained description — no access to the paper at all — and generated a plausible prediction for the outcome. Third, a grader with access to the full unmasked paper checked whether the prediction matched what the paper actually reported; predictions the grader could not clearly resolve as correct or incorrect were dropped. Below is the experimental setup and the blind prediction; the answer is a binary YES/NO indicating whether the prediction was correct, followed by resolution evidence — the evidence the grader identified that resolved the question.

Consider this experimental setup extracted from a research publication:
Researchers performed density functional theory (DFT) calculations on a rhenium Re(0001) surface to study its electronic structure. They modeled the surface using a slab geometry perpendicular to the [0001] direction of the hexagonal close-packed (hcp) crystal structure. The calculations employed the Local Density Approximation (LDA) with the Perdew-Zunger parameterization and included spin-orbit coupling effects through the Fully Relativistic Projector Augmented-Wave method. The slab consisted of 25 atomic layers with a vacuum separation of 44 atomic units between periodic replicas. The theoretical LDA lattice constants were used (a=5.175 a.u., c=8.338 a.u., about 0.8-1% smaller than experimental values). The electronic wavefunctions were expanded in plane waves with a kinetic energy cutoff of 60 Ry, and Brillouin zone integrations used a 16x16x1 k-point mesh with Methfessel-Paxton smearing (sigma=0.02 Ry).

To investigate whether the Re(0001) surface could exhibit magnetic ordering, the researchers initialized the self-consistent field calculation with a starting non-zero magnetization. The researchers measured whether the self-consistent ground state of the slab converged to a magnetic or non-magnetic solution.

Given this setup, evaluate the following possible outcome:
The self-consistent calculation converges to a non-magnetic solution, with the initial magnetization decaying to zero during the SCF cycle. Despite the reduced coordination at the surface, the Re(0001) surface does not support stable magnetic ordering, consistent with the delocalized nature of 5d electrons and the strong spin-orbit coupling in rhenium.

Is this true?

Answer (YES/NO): YES